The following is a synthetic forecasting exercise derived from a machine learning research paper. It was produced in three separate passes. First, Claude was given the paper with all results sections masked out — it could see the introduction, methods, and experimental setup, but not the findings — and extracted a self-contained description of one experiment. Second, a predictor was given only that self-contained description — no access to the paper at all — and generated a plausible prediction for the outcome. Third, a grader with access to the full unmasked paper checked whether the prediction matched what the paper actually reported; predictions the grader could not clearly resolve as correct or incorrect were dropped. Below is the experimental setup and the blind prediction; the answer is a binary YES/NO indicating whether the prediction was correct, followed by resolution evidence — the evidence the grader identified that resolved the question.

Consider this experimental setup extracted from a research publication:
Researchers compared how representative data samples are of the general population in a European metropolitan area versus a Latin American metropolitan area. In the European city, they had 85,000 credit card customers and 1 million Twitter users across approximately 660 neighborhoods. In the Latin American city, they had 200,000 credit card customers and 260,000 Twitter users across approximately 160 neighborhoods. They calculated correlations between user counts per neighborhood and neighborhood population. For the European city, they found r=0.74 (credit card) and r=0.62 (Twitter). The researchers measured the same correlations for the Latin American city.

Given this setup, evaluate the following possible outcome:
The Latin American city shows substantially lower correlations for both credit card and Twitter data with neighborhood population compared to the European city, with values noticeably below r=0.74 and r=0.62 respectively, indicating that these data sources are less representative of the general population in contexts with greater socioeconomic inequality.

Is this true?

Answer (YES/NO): YES